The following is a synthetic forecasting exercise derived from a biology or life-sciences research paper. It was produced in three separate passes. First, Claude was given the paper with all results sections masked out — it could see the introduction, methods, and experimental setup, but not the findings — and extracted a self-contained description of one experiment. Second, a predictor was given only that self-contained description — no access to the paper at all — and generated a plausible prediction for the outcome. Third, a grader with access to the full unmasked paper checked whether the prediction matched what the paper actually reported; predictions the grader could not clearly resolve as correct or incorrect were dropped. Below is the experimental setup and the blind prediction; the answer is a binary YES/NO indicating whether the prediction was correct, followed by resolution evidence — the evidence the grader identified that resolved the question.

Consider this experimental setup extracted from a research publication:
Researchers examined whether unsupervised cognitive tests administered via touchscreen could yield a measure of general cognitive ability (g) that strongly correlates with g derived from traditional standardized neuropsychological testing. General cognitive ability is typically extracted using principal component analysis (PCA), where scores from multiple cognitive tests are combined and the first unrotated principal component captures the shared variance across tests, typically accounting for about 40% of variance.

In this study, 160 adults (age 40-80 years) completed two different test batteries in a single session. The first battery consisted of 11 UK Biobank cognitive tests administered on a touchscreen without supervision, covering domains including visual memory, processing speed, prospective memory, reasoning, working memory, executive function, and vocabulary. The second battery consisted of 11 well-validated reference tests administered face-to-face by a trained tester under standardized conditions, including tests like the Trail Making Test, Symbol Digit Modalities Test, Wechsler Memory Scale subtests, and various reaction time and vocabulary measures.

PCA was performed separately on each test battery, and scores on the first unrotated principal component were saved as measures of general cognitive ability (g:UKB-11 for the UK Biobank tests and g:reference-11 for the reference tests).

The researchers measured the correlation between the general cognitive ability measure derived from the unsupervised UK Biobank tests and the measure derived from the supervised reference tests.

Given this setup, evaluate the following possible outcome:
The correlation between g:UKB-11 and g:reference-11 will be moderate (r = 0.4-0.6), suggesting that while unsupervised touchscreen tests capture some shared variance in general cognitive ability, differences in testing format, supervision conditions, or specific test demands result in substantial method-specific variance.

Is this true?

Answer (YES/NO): NO